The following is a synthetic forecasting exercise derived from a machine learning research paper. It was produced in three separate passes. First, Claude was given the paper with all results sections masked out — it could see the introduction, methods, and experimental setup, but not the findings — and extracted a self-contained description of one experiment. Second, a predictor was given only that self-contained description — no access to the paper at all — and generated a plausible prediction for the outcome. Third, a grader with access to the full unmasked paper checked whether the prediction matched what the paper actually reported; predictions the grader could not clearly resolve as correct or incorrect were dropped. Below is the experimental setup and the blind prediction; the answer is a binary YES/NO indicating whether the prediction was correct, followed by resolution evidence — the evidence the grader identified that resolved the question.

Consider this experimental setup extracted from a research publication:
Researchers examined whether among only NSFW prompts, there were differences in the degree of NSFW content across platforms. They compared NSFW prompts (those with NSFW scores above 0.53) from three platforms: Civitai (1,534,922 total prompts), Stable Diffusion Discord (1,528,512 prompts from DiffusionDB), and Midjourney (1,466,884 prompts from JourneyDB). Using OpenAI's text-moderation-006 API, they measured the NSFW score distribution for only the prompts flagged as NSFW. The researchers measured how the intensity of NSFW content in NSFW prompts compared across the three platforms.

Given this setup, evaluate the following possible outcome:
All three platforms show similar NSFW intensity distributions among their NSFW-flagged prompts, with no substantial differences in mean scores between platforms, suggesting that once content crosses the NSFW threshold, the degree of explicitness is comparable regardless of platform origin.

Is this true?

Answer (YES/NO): NO